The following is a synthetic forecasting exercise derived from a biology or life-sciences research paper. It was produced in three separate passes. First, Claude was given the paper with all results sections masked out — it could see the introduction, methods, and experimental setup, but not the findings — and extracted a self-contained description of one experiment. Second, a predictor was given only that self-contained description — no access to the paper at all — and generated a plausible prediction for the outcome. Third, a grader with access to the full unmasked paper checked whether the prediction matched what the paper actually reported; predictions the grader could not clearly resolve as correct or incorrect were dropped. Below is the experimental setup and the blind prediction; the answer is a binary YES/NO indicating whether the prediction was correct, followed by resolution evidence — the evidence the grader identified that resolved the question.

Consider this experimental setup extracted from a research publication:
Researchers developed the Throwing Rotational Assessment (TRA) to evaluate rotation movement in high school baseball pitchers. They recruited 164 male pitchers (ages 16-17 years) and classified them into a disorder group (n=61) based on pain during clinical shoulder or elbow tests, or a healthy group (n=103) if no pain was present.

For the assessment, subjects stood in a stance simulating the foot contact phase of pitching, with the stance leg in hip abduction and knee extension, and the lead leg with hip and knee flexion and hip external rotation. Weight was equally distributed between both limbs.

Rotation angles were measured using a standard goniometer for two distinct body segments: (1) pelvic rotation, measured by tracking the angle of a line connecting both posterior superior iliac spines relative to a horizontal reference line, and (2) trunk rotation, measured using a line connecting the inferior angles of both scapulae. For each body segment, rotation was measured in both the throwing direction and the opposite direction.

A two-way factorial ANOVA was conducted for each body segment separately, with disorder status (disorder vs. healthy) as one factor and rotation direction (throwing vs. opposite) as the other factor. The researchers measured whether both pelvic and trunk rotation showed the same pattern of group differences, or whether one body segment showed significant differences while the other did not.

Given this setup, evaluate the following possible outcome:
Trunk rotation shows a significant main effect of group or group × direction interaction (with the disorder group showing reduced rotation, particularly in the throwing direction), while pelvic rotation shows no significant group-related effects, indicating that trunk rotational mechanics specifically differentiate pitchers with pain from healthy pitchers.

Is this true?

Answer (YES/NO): NO